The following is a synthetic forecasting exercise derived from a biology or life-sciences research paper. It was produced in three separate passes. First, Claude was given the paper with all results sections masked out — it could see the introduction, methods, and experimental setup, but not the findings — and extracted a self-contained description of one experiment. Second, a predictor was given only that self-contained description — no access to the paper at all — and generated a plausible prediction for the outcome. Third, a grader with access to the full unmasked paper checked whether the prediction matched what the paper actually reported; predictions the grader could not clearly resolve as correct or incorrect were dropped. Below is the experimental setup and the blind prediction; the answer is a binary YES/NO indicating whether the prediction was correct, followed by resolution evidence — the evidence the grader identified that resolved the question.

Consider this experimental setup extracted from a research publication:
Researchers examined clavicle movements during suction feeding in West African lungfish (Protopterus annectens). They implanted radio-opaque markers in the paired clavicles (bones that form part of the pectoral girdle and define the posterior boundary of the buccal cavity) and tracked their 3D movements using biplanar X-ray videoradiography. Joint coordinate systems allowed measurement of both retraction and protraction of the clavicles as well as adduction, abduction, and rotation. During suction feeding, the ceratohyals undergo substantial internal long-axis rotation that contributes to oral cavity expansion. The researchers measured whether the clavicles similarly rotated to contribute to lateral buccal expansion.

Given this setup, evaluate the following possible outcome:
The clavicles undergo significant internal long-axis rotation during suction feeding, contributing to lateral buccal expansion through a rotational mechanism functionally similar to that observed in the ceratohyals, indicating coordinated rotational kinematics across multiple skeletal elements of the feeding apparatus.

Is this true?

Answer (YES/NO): NO